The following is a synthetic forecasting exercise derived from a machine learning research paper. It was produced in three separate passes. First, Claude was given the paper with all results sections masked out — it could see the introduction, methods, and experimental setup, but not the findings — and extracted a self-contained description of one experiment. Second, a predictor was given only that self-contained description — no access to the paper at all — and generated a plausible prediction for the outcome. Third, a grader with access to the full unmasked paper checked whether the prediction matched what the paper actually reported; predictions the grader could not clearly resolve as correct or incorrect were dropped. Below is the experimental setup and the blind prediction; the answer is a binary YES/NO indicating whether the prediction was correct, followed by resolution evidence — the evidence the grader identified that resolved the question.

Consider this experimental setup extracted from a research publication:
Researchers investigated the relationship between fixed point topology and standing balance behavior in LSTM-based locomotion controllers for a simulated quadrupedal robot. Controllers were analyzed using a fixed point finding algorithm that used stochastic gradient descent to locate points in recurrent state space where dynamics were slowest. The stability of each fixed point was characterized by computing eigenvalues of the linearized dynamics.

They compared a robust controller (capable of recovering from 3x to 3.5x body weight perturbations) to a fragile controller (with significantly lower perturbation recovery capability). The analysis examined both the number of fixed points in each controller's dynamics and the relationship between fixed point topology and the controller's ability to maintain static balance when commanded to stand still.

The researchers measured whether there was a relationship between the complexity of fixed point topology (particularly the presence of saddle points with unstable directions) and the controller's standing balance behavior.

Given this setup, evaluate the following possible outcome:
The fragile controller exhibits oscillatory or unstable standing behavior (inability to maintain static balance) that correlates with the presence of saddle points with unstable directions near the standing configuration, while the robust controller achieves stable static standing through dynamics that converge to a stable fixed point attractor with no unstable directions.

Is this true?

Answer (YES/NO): NO